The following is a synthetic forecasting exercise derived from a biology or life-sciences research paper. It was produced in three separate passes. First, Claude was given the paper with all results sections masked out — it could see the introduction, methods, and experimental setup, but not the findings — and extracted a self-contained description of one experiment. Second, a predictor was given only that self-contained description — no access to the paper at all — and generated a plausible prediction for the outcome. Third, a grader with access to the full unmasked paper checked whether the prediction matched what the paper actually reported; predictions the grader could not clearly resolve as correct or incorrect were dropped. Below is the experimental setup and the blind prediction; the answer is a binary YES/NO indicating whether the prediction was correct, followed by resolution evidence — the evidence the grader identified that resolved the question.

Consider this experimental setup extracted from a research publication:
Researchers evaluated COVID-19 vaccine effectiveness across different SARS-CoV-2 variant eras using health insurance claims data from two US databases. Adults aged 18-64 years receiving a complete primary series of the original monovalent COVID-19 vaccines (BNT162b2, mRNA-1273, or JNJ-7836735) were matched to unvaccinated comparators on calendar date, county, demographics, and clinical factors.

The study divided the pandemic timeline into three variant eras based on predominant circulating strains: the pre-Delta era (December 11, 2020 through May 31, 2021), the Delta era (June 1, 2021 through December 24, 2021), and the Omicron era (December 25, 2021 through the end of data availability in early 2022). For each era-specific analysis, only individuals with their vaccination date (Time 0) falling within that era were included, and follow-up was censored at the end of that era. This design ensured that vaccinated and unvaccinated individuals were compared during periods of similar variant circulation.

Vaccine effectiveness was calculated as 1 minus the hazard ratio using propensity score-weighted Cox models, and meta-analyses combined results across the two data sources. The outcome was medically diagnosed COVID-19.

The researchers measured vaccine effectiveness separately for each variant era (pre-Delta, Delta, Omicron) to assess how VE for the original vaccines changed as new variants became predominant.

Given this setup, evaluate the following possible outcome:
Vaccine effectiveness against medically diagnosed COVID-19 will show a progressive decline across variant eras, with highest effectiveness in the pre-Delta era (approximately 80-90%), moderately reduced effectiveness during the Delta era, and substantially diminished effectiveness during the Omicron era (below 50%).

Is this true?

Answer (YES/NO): NO